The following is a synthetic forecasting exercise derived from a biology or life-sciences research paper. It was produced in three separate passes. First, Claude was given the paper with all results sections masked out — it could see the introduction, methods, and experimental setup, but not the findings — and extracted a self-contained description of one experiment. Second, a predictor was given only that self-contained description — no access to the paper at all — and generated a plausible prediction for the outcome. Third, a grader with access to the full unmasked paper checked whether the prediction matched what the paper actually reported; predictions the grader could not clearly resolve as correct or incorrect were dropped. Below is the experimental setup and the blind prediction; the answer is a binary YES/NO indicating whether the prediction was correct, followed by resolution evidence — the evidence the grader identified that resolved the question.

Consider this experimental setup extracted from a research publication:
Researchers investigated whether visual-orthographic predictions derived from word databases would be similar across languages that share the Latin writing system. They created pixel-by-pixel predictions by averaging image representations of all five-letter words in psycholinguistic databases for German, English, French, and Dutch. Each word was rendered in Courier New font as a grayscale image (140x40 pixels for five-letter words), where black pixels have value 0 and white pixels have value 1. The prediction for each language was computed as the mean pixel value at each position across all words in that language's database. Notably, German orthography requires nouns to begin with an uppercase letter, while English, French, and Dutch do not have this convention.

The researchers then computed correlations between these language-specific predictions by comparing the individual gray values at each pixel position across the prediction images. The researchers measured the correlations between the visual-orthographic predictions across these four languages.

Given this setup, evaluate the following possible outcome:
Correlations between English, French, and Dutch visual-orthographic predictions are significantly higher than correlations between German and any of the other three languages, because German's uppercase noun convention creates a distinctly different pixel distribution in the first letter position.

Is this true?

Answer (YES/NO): NO